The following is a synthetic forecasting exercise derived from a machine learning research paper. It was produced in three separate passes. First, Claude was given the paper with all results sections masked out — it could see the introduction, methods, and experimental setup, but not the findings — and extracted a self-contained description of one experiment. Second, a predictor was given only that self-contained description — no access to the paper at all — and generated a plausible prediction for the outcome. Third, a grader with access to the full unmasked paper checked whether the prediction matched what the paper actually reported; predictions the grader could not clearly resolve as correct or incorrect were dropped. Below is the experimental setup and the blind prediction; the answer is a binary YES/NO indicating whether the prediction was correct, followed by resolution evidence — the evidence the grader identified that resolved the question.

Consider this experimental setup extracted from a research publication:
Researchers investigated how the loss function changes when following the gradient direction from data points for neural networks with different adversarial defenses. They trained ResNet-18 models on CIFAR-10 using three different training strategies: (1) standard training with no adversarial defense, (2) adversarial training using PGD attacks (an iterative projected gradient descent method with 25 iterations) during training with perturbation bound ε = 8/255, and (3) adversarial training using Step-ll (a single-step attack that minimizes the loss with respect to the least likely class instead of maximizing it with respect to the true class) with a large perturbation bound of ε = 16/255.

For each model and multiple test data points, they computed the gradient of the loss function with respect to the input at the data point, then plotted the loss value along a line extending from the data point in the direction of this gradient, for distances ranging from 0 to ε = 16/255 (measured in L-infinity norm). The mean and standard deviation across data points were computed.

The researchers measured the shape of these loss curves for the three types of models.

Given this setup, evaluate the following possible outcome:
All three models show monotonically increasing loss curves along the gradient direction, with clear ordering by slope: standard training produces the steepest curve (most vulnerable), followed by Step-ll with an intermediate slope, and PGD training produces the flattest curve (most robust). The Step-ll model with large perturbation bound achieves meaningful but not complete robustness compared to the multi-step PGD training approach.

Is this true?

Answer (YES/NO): NO